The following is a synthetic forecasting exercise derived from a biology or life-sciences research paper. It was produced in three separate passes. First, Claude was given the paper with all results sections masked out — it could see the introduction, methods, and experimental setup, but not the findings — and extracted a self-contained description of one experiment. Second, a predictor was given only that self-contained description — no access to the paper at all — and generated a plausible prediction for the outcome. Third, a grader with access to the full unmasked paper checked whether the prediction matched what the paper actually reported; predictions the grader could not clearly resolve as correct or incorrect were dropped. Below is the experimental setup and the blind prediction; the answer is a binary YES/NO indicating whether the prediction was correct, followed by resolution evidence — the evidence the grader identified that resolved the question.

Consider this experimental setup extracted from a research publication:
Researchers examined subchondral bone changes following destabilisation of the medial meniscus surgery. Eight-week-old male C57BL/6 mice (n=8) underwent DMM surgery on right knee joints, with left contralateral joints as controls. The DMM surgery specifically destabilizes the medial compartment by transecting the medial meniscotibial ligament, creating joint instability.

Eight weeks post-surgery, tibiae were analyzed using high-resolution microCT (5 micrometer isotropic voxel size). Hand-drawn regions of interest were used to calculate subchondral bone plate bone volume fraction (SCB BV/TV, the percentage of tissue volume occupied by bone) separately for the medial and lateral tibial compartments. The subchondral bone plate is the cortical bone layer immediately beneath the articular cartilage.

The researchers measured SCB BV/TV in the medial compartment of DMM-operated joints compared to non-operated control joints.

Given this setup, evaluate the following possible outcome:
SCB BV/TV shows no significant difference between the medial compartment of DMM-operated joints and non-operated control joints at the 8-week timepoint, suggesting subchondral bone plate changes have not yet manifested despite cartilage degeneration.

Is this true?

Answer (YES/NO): YES